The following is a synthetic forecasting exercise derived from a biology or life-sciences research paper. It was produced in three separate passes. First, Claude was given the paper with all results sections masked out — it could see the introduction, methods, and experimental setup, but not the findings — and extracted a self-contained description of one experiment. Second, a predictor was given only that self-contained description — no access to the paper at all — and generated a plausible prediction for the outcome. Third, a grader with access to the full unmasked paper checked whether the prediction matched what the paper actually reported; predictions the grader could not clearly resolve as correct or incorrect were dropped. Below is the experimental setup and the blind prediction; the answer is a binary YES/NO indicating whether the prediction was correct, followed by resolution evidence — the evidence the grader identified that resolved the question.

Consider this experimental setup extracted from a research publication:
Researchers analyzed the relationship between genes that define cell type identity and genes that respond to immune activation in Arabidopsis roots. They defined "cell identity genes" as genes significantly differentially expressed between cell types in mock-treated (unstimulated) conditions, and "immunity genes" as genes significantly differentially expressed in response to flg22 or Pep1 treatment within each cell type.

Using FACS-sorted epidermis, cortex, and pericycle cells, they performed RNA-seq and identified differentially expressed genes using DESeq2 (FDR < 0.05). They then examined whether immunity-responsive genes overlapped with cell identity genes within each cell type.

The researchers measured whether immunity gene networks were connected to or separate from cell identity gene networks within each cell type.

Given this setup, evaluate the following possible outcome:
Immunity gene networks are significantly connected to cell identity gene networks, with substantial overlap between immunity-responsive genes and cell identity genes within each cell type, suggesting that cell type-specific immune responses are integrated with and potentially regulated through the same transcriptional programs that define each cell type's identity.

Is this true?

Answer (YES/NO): NO